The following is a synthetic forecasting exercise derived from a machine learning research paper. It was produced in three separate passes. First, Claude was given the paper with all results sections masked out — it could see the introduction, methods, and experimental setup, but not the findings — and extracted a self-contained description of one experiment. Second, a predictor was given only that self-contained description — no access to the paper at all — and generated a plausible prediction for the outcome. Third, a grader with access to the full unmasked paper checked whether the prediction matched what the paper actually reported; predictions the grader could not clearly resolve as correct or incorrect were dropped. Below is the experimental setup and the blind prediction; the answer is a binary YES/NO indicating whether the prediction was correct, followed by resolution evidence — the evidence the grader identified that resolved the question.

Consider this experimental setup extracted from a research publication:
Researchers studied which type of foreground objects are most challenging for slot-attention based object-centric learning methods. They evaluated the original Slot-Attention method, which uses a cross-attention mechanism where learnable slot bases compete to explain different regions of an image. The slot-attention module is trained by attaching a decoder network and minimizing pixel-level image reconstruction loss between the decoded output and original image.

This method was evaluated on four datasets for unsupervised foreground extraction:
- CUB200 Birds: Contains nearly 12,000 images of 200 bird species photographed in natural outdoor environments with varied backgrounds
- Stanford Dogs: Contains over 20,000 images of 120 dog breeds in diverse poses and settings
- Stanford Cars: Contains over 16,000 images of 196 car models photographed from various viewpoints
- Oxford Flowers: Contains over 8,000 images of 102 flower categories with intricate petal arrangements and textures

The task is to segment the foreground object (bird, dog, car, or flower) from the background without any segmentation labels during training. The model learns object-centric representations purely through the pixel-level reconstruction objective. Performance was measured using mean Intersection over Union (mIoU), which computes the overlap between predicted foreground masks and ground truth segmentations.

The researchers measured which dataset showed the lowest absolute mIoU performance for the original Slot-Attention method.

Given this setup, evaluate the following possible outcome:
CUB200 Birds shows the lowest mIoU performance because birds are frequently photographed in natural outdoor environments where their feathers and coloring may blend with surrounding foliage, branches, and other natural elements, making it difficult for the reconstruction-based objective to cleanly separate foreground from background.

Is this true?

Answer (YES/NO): NO